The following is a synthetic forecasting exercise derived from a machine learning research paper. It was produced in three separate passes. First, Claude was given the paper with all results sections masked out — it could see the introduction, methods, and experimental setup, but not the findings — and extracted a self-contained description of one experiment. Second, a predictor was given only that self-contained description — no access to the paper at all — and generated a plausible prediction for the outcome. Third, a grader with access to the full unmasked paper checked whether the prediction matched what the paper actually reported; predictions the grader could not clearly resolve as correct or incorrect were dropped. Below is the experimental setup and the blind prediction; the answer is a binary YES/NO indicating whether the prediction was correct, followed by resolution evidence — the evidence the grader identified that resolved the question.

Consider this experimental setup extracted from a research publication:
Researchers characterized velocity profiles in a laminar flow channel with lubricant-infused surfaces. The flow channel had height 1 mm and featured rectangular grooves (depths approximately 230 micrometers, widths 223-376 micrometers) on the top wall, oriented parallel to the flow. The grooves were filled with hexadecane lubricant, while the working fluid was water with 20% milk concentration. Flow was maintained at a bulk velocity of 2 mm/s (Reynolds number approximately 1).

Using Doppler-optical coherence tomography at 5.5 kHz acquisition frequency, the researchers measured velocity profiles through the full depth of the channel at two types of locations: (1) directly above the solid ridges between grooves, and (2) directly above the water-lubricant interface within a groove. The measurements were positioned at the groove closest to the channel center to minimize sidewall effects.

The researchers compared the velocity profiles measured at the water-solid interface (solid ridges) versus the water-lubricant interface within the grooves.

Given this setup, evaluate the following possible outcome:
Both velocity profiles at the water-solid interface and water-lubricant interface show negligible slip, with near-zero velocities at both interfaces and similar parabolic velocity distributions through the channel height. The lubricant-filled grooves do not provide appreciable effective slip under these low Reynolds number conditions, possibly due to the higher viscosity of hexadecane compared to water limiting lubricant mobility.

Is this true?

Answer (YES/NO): NO